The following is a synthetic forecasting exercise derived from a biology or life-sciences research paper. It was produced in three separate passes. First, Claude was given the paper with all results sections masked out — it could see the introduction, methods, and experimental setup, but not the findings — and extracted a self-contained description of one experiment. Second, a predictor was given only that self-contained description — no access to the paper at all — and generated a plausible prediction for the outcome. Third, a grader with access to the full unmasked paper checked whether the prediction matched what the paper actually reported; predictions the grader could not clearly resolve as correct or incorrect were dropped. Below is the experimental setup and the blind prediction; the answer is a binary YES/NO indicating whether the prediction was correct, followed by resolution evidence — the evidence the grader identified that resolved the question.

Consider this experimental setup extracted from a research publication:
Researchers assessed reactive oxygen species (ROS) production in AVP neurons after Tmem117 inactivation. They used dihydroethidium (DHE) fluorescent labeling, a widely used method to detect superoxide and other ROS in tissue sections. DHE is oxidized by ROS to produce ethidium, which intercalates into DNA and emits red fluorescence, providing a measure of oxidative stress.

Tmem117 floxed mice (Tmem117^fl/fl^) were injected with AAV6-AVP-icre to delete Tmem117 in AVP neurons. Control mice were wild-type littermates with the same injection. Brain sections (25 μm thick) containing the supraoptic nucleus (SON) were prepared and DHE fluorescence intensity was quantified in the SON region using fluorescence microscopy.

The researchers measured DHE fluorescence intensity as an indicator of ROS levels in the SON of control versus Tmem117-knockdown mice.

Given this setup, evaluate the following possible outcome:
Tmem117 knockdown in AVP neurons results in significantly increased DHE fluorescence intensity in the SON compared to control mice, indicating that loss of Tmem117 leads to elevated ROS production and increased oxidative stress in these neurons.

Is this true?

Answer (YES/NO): YES